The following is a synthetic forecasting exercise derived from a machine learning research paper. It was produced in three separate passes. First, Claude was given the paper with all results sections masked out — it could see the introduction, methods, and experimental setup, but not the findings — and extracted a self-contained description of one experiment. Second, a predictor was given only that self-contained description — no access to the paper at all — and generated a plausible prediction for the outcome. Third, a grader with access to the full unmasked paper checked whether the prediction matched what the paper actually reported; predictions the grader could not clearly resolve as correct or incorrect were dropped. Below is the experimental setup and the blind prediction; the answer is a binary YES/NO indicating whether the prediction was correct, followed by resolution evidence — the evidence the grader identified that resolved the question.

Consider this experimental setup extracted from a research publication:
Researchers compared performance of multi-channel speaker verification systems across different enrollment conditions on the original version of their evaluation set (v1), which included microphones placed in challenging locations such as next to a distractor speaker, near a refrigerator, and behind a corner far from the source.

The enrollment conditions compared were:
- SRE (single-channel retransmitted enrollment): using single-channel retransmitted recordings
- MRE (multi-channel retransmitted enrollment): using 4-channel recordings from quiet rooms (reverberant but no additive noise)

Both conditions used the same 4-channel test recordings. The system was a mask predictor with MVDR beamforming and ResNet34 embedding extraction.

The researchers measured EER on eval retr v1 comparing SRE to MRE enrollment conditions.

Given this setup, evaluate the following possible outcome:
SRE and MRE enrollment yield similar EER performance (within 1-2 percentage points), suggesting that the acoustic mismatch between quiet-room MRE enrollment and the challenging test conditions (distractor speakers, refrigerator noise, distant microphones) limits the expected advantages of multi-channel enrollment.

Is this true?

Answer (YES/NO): YES